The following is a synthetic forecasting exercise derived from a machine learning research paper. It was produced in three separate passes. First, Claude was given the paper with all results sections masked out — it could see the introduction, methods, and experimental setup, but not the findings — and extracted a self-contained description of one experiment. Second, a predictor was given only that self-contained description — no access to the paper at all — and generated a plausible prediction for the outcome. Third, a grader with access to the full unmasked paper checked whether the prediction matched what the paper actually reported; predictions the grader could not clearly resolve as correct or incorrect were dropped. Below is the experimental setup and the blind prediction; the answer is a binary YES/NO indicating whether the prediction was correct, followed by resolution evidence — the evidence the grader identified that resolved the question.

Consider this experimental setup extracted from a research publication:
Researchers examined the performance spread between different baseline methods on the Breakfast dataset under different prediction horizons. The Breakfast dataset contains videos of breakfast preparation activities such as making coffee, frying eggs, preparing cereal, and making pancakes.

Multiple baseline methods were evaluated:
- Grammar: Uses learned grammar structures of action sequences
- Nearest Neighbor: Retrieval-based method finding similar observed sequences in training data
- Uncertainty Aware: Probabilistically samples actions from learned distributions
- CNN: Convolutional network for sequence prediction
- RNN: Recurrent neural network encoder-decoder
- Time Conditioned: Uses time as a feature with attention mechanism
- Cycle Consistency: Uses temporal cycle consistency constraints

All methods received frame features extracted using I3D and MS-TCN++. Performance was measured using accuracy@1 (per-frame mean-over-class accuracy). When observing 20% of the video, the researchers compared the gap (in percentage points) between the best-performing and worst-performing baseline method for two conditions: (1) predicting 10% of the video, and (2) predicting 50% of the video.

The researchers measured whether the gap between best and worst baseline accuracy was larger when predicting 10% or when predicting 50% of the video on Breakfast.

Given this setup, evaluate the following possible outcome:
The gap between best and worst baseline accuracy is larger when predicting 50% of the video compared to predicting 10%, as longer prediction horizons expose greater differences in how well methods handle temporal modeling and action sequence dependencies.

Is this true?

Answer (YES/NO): NO